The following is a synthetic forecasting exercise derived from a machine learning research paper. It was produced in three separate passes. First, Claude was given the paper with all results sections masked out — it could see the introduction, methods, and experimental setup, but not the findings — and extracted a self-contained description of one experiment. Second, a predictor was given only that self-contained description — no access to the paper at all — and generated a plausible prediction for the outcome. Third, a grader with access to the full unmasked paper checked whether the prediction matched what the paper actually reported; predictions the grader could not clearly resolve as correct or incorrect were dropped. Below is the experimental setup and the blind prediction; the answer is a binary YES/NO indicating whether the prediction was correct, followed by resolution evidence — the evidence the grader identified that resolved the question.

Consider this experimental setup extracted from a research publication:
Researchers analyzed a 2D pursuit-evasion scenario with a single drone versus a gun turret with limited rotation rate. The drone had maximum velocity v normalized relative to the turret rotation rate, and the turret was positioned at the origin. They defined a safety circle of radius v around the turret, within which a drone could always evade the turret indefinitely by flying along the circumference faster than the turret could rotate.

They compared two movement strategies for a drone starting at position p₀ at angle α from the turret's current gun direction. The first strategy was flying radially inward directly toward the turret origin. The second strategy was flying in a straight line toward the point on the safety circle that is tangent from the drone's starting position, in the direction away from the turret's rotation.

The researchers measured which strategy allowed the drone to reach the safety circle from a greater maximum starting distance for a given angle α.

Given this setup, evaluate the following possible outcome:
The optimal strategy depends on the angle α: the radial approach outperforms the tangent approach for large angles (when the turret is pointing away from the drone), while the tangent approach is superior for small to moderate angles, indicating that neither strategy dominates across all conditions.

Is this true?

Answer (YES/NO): NO